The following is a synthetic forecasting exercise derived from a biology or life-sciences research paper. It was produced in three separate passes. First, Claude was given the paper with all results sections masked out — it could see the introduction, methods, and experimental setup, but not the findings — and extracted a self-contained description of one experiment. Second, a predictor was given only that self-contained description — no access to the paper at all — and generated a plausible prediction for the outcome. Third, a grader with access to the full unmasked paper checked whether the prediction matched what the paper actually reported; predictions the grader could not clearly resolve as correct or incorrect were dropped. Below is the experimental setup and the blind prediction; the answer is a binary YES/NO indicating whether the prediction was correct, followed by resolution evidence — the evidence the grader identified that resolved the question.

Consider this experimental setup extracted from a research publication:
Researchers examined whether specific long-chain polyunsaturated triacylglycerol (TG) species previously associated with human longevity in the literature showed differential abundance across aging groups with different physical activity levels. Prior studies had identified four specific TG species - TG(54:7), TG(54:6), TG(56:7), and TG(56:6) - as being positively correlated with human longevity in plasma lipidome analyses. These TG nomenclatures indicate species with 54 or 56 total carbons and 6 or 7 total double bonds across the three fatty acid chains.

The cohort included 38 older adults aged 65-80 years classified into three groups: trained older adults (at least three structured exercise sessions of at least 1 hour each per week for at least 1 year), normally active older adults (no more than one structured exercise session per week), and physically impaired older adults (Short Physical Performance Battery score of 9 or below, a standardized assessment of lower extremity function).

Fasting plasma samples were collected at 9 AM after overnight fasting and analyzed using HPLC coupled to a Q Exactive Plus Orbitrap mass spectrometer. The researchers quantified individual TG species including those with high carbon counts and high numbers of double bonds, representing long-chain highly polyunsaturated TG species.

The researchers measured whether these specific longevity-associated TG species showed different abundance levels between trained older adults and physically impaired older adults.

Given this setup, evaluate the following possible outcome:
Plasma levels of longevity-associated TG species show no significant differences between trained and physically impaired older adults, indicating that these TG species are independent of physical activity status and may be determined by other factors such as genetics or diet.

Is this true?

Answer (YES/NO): NO